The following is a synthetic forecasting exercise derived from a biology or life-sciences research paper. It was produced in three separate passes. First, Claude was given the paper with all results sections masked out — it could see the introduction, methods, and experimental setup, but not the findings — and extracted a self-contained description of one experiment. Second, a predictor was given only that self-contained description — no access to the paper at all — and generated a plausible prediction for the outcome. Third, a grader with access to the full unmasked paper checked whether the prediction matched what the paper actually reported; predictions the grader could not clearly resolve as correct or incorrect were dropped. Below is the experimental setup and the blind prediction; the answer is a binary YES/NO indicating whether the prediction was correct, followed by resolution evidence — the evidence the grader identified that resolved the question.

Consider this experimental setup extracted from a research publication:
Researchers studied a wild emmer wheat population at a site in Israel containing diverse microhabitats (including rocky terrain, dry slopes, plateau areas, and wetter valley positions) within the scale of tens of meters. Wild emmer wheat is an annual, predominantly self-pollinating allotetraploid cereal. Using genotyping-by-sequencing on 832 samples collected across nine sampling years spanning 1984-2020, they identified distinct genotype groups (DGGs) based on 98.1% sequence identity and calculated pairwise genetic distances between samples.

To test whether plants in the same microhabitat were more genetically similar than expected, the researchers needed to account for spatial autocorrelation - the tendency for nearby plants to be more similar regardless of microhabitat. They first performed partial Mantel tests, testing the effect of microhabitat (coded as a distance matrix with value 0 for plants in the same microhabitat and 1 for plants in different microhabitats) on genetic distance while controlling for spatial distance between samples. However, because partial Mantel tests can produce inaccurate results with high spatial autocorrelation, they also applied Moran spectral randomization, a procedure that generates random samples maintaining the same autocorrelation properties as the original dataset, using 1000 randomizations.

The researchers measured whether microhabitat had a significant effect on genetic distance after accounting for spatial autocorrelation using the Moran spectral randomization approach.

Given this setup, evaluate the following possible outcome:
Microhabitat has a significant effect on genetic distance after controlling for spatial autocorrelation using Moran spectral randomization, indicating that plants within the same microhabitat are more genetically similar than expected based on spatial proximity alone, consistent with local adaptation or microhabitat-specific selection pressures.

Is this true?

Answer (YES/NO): YES